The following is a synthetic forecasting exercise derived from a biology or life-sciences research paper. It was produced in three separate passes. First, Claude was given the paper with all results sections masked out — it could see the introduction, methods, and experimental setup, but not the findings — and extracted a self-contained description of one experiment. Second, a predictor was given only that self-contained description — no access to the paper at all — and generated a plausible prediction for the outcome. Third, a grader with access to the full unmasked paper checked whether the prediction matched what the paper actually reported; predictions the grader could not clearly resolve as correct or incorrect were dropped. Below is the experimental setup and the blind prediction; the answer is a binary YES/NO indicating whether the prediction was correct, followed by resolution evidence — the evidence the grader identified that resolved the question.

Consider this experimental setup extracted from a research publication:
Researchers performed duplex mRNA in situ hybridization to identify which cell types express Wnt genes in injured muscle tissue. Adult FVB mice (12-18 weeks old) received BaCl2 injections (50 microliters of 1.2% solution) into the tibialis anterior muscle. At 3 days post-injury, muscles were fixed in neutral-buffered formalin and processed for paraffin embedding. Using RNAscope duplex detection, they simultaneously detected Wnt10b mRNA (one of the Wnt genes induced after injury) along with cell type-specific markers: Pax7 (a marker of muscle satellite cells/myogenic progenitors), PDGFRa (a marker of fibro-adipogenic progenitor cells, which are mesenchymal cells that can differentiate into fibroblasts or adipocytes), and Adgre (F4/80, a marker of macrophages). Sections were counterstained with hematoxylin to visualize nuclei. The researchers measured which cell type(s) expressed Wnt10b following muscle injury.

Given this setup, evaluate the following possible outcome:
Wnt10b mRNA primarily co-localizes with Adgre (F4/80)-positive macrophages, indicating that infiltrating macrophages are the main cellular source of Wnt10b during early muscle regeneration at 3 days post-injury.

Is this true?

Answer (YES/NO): NO